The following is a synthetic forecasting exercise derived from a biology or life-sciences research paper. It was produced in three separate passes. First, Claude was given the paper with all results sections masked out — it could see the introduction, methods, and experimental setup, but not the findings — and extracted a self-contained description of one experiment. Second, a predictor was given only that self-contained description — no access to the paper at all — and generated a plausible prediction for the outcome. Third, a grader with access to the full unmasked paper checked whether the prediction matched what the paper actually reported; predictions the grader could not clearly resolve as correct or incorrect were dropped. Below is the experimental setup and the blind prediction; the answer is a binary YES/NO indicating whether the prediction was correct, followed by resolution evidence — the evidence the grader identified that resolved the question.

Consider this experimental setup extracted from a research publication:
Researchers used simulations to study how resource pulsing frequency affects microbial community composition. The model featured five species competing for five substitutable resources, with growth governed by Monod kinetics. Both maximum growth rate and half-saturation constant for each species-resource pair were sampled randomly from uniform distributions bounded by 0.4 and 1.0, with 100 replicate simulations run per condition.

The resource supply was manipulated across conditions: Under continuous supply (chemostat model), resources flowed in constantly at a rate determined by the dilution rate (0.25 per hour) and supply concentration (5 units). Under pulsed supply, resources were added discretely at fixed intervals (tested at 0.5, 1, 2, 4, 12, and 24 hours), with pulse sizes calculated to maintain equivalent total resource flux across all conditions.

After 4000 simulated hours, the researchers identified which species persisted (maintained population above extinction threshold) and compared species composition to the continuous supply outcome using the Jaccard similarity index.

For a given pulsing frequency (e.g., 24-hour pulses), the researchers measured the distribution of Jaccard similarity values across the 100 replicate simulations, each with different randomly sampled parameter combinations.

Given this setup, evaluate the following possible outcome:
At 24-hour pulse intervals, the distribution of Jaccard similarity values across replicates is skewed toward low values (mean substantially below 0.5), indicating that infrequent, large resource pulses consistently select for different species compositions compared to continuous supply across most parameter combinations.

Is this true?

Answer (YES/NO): NO